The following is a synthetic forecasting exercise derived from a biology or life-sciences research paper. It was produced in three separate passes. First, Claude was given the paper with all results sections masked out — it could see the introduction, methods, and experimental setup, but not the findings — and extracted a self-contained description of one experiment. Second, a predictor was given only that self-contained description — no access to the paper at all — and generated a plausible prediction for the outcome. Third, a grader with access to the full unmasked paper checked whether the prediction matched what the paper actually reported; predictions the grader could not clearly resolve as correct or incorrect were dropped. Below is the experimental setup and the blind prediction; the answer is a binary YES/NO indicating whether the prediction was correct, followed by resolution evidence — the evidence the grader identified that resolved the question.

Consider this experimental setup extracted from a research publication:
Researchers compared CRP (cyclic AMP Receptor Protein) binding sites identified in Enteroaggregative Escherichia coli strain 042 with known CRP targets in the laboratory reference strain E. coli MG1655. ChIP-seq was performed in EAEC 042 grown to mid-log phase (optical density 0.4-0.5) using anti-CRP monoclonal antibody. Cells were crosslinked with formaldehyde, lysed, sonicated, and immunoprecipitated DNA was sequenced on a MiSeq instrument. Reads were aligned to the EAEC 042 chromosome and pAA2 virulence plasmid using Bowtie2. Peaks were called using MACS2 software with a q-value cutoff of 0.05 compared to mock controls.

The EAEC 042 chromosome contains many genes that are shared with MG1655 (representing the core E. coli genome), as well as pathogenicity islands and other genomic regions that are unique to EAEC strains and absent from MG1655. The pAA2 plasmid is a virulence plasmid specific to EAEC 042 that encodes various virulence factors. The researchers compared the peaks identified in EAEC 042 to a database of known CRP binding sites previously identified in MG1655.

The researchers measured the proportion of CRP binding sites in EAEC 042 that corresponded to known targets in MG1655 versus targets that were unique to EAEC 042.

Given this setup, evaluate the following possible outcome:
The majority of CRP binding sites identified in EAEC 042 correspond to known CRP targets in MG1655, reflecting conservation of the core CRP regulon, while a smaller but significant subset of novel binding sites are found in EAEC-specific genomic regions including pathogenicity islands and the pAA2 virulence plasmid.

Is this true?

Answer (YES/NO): YES